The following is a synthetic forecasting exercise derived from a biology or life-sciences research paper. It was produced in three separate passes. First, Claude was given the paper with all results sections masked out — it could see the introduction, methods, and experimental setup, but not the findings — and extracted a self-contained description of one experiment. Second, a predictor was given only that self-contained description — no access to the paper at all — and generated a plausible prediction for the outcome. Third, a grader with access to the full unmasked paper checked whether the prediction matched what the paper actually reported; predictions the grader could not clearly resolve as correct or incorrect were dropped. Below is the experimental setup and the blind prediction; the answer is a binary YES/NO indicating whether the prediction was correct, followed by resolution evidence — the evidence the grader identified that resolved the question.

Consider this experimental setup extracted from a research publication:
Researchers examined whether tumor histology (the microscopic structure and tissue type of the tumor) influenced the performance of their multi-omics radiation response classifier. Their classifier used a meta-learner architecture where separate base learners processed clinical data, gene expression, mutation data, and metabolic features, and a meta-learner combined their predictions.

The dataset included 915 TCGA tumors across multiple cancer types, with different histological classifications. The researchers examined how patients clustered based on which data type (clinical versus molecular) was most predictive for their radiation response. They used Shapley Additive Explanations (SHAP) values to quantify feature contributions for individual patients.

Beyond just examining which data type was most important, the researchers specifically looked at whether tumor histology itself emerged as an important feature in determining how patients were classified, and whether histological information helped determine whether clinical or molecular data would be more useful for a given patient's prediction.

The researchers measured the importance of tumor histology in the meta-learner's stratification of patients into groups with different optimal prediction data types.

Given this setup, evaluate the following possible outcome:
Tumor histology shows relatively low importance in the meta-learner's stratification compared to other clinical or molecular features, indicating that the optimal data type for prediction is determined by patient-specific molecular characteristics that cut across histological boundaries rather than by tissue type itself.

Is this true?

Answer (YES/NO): NO